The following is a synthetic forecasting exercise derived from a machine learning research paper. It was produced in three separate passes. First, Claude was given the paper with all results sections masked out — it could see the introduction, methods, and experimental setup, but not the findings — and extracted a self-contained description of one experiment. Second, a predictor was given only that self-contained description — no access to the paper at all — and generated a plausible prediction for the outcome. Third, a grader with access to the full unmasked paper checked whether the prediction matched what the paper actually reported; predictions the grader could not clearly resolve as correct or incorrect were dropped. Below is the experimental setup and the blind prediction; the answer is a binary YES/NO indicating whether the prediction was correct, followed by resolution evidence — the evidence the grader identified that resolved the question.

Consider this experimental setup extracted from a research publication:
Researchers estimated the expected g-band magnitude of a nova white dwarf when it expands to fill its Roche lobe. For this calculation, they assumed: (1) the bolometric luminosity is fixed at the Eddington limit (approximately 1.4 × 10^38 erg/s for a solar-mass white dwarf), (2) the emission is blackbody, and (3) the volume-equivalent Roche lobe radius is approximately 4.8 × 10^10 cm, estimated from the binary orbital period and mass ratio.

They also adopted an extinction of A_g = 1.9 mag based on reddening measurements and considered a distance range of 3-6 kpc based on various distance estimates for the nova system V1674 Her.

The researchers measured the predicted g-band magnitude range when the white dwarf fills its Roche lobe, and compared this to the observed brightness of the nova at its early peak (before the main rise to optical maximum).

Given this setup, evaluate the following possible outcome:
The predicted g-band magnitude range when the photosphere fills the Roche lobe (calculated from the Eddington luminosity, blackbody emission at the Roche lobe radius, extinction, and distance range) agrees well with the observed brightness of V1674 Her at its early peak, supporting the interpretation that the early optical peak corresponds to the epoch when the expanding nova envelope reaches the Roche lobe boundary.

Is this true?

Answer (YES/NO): NO